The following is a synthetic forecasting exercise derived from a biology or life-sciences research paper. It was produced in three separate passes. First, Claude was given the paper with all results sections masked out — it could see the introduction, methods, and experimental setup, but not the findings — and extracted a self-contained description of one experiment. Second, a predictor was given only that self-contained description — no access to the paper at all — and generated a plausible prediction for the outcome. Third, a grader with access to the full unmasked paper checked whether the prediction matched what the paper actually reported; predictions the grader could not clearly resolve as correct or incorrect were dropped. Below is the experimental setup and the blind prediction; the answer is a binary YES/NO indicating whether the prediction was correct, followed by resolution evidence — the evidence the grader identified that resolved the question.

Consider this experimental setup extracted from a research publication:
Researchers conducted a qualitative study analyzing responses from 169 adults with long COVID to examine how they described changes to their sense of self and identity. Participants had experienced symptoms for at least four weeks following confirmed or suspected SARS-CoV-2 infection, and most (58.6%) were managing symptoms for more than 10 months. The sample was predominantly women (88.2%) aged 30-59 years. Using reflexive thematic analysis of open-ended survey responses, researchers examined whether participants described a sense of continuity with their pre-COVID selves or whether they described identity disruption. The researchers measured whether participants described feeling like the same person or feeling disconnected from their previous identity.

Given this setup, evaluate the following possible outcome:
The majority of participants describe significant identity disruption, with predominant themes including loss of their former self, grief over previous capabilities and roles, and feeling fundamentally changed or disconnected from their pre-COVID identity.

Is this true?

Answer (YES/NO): YES